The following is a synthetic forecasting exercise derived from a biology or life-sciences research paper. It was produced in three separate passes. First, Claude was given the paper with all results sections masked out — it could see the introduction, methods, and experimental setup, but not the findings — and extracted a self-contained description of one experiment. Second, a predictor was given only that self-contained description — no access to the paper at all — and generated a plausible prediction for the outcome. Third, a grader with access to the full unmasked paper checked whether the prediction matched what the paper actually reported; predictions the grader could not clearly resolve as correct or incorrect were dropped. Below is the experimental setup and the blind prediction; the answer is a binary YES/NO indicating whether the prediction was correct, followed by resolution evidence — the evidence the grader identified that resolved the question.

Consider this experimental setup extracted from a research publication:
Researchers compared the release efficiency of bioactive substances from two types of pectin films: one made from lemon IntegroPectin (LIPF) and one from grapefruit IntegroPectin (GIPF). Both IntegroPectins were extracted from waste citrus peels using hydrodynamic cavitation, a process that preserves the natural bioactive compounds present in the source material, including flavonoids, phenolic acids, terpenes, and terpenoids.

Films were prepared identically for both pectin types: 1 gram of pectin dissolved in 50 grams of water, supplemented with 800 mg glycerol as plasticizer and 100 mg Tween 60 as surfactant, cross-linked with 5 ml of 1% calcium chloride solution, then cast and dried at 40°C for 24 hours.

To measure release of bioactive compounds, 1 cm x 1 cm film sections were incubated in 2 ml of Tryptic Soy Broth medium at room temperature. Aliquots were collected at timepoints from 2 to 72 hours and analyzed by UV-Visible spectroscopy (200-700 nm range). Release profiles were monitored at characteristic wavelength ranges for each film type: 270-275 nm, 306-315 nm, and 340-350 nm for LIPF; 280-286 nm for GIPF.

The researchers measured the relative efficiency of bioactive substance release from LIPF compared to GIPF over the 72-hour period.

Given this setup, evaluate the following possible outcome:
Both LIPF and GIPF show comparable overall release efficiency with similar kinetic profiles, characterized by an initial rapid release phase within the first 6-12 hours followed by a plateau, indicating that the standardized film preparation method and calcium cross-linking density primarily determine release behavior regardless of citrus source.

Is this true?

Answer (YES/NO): NO